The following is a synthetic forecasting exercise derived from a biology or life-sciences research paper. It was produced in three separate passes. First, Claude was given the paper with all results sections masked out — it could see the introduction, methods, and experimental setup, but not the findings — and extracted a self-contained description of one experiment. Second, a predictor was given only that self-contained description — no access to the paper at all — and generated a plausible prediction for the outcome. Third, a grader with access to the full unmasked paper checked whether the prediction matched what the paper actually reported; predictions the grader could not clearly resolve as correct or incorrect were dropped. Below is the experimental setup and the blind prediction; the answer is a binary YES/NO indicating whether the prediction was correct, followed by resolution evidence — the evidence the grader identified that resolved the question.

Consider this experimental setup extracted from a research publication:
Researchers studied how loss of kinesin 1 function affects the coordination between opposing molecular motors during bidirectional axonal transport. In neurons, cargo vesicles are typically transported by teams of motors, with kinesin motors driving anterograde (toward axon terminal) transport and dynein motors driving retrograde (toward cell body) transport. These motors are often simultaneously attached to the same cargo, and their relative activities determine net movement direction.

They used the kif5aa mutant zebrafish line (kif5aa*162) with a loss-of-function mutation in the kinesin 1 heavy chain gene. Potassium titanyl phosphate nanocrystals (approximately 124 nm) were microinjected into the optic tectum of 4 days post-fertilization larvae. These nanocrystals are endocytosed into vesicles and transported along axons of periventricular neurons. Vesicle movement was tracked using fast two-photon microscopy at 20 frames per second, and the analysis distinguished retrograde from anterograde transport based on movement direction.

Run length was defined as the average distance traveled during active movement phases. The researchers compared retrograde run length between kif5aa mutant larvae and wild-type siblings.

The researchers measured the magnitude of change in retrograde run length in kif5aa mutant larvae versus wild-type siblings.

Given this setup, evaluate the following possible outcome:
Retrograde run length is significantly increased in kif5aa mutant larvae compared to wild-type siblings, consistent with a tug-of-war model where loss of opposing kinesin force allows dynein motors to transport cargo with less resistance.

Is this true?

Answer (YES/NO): YES